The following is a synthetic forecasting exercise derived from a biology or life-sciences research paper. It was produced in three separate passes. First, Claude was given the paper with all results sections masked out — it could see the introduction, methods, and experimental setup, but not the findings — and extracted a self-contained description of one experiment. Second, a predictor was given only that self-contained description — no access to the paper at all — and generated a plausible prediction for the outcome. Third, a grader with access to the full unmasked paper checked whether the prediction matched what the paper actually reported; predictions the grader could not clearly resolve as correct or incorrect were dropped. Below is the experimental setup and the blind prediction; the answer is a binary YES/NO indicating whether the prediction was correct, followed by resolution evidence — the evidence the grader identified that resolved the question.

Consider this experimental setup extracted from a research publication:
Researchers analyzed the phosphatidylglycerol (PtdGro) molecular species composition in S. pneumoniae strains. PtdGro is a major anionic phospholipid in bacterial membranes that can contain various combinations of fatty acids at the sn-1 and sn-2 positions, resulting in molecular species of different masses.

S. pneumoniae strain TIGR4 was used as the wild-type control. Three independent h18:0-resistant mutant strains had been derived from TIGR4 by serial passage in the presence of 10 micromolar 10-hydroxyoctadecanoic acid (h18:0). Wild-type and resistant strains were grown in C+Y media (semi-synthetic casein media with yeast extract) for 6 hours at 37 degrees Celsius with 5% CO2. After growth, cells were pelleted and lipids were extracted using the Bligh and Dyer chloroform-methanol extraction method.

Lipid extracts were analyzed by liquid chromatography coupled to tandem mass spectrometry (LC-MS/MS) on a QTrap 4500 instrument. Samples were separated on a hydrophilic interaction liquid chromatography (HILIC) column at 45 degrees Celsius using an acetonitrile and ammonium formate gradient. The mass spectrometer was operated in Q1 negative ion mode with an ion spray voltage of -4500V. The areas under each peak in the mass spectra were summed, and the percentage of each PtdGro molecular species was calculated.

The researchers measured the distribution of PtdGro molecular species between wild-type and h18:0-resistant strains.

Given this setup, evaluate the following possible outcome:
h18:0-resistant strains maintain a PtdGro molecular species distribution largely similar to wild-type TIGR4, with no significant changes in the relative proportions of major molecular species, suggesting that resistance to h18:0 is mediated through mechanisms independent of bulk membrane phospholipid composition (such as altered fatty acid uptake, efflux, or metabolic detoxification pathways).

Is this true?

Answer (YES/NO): NO